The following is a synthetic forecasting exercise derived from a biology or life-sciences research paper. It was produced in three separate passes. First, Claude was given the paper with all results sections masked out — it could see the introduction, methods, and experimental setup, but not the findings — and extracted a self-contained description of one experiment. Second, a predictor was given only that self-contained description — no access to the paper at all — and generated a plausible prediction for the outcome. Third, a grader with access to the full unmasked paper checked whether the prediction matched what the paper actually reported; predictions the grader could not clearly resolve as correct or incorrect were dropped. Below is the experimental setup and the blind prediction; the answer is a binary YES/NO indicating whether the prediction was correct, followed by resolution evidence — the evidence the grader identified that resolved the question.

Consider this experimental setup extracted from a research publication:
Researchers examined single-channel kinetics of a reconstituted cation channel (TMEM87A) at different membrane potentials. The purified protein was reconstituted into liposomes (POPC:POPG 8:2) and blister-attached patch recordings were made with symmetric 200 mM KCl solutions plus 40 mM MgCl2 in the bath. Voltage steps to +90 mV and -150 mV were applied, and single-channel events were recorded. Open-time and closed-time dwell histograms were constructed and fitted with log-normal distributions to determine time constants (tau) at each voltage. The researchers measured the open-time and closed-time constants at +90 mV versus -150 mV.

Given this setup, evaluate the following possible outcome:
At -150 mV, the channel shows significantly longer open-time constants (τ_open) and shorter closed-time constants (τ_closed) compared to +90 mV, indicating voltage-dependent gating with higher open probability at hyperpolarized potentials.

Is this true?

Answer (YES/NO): NO